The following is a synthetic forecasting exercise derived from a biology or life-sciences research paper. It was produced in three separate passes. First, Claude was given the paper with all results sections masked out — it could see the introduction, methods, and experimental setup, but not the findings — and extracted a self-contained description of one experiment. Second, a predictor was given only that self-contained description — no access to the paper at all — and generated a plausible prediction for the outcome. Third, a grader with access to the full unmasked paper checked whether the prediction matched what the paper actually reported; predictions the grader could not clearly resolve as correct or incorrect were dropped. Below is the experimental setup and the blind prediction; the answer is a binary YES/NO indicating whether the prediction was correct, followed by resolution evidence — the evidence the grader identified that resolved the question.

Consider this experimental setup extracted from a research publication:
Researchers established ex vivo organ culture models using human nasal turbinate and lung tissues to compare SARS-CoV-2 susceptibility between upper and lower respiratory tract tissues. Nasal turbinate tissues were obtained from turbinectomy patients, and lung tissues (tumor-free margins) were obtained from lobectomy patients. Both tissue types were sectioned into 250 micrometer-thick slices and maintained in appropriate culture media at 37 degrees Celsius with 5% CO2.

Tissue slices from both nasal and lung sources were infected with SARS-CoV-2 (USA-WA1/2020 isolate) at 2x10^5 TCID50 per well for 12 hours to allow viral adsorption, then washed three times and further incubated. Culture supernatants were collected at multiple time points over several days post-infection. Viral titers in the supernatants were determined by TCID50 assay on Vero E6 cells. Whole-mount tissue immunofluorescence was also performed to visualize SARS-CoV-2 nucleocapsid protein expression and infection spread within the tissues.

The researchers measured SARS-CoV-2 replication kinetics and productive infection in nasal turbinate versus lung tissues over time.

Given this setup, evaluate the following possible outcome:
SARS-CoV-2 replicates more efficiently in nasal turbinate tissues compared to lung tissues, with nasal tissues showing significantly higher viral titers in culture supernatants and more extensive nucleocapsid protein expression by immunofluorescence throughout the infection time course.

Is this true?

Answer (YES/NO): NO